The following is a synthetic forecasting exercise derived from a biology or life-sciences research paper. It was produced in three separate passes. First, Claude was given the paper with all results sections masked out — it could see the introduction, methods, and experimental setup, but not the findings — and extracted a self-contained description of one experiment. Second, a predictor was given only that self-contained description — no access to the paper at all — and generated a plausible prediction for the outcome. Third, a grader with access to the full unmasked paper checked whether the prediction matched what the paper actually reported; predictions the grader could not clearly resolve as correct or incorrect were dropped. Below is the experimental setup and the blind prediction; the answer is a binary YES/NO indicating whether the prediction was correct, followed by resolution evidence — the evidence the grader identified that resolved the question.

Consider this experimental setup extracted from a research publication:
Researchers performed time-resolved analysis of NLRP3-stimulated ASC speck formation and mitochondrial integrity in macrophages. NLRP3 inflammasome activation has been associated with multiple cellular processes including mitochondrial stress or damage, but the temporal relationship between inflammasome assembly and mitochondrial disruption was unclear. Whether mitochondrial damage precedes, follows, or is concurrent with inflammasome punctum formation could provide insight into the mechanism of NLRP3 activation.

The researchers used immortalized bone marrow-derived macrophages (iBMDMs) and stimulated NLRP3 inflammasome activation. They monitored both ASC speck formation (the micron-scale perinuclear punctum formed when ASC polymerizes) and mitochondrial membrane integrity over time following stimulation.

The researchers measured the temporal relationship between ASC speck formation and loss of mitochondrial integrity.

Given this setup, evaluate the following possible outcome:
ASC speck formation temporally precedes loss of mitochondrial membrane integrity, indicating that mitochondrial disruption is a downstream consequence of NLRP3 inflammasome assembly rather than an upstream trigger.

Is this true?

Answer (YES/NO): NO